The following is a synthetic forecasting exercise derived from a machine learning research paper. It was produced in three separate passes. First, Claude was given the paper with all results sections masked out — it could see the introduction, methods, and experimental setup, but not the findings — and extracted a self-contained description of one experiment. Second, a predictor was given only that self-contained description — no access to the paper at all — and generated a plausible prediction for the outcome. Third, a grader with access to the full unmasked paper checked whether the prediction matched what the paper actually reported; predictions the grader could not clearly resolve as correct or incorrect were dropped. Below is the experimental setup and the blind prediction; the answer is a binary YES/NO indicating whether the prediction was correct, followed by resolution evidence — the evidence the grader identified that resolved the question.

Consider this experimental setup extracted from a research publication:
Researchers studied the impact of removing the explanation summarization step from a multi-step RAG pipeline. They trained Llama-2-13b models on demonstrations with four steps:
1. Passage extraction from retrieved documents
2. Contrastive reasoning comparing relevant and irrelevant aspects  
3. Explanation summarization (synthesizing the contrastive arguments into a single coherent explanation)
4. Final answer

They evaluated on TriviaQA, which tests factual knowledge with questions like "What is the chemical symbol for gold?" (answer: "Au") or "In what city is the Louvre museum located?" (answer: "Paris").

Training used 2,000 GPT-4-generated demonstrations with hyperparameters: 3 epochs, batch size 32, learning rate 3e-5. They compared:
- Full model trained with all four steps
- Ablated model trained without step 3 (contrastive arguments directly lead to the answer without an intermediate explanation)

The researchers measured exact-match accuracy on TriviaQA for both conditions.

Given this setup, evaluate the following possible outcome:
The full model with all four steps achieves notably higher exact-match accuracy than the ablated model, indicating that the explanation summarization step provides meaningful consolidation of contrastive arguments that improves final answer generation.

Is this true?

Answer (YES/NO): YES